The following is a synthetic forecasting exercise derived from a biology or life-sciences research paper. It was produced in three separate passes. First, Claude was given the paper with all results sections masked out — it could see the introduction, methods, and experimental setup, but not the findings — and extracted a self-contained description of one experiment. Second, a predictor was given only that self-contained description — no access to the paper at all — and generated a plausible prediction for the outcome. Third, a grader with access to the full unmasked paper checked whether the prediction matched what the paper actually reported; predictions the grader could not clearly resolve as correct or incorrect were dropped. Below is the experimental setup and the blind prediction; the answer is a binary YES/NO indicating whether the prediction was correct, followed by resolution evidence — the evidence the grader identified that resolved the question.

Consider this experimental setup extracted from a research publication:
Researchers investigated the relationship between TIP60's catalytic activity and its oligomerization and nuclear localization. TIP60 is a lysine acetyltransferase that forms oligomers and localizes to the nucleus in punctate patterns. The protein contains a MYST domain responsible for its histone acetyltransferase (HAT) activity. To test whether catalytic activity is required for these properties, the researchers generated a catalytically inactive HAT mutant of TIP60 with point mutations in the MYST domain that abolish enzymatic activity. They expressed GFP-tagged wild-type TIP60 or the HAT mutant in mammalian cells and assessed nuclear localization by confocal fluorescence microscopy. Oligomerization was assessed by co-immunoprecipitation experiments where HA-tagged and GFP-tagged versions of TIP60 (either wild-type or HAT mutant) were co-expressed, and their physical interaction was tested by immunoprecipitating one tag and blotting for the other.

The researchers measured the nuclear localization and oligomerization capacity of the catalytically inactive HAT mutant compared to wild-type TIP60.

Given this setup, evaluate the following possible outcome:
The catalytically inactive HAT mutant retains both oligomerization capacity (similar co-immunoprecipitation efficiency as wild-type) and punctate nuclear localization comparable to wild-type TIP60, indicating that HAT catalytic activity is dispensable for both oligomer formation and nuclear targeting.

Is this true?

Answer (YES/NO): NO